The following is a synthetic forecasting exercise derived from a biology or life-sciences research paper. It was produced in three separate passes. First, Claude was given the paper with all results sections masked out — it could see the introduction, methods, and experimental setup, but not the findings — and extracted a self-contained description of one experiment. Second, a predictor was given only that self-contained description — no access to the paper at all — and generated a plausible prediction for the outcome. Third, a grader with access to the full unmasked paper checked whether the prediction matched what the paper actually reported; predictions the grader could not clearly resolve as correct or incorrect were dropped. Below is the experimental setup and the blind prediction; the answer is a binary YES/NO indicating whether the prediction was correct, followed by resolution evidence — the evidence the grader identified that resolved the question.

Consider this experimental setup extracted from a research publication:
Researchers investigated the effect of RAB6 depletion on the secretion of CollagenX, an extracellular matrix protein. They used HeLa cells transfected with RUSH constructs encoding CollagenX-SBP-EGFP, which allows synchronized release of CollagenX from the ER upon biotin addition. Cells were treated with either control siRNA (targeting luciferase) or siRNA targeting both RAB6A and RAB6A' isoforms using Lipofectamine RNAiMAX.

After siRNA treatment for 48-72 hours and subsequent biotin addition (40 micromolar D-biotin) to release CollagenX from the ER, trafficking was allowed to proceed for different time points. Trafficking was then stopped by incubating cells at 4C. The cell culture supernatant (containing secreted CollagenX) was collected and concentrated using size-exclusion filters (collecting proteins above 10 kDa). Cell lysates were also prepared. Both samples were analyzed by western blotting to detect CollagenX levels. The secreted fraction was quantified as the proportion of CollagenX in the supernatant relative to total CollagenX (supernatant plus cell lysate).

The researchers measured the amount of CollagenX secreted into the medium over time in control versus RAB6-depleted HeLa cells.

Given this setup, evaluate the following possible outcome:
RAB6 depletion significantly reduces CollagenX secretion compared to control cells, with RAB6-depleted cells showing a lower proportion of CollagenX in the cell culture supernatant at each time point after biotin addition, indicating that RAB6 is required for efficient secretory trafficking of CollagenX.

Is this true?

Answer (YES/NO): YES